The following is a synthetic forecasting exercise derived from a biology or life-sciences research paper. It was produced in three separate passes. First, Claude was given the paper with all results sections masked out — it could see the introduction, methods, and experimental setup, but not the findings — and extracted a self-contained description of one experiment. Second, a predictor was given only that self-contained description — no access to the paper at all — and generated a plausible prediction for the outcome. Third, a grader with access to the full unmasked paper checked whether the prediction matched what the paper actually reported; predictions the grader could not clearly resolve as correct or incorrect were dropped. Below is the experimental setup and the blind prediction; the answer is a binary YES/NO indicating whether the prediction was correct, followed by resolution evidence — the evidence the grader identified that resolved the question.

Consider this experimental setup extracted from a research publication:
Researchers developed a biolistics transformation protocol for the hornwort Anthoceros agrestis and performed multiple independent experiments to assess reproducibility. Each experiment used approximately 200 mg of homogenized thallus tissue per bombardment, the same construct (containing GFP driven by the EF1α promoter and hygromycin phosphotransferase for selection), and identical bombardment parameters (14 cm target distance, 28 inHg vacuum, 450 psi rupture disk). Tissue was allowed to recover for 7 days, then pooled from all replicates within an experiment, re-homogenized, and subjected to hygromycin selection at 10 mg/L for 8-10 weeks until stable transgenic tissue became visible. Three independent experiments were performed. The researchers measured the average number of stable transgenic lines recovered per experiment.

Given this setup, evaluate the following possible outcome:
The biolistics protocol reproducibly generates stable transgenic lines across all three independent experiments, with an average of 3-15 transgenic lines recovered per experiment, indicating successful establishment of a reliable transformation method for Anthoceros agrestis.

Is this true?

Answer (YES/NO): NO